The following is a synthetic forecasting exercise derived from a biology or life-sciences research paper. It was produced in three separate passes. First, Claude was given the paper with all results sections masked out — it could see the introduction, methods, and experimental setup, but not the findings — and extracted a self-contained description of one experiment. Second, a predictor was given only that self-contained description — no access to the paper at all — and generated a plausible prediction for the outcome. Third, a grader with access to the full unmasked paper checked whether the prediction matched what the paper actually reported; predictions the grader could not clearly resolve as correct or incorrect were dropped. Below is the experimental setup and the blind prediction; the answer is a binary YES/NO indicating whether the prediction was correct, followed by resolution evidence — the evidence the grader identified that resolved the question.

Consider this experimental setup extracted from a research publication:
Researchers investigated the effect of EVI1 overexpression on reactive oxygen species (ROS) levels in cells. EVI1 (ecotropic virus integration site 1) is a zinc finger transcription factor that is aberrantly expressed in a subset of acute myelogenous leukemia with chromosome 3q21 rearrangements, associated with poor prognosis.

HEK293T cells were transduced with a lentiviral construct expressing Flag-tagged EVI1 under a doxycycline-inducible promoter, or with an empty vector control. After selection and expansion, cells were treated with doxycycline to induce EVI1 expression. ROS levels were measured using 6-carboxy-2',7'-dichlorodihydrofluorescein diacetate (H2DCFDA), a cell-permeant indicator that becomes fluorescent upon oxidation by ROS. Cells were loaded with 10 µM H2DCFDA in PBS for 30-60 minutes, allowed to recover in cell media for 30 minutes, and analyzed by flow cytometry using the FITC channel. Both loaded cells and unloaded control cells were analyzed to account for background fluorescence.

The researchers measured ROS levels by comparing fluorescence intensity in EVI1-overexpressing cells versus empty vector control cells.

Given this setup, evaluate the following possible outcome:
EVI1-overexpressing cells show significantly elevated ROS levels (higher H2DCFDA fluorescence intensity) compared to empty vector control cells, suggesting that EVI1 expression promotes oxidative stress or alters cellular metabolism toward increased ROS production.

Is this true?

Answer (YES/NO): YES